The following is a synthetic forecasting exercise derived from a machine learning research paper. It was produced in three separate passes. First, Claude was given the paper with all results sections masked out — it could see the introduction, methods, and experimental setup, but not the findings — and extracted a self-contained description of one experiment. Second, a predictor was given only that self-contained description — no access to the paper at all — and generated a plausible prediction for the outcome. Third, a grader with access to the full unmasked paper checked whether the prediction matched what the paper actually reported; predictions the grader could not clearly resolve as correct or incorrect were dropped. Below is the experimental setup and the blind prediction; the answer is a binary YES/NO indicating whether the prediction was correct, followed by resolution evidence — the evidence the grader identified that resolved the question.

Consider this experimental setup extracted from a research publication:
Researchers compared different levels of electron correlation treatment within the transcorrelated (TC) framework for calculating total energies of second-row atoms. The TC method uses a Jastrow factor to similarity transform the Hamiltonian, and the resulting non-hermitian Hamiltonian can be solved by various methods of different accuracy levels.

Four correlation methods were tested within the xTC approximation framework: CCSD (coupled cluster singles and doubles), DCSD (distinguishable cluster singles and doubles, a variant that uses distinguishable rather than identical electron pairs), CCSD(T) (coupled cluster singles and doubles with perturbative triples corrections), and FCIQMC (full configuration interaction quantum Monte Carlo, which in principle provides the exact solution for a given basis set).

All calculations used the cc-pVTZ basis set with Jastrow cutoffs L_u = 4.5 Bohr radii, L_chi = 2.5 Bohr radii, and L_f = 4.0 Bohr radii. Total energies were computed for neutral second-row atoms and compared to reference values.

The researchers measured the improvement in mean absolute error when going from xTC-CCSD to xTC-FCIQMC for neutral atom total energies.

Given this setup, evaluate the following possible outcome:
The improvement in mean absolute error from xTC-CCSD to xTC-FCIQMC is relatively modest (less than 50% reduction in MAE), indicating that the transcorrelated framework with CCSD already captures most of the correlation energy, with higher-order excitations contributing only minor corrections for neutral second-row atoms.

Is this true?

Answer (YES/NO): YES